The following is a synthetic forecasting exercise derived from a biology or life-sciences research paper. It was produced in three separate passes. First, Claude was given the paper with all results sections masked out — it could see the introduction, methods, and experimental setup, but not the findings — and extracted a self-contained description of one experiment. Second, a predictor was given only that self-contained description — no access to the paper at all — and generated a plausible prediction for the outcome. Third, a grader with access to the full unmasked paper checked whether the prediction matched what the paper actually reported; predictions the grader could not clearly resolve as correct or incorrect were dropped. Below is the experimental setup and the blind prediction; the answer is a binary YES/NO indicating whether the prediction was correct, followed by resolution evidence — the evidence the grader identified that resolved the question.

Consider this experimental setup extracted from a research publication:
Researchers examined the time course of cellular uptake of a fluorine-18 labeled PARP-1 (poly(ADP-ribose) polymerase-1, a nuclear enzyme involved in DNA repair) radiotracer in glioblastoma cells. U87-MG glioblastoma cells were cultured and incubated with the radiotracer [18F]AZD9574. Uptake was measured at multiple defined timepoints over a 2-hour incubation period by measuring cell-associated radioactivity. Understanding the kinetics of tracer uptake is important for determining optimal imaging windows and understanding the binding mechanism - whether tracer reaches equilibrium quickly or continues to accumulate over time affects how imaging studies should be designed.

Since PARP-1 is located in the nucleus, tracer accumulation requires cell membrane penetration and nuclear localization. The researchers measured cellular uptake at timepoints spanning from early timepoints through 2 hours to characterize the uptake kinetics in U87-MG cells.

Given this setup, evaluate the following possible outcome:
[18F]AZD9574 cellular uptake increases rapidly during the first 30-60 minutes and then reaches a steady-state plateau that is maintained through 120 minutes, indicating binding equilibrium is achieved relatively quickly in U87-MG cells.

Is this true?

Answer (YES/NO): NO